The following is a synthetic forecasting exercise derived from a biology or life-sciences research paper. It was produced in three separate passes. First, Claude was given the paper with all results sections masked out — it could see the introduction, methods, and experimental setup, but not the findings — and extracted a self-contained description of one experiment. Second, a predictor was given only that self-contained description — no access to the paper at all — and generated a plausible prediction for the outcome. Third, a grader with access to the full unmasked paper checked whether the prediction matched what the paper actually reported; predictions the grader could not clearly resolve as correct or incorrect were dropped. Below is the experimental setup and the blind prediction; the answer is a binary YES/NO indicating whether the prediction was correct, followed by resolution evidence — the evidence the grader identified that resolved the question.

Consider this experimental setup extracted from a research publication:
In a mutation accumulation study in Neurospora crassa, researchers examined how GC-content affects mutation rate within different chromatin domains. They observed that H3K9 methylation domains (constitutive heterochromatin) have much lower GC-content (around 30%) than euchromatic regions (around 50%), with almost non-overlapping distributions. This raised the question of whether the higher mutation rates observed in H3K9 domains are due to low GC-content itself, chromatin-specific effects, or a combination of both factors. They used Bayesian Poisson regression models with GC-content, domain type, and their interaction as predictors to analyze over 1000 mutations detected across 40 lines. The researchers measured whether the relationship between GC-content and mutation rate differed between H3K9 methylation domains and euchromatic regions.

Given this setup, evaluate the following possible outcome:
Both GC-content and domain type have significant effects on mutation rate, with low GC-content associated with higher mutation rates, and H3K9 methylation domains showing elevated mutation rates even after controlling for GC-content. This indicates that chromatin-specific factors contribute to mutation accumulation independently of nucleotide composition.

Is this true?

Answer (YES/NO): YES